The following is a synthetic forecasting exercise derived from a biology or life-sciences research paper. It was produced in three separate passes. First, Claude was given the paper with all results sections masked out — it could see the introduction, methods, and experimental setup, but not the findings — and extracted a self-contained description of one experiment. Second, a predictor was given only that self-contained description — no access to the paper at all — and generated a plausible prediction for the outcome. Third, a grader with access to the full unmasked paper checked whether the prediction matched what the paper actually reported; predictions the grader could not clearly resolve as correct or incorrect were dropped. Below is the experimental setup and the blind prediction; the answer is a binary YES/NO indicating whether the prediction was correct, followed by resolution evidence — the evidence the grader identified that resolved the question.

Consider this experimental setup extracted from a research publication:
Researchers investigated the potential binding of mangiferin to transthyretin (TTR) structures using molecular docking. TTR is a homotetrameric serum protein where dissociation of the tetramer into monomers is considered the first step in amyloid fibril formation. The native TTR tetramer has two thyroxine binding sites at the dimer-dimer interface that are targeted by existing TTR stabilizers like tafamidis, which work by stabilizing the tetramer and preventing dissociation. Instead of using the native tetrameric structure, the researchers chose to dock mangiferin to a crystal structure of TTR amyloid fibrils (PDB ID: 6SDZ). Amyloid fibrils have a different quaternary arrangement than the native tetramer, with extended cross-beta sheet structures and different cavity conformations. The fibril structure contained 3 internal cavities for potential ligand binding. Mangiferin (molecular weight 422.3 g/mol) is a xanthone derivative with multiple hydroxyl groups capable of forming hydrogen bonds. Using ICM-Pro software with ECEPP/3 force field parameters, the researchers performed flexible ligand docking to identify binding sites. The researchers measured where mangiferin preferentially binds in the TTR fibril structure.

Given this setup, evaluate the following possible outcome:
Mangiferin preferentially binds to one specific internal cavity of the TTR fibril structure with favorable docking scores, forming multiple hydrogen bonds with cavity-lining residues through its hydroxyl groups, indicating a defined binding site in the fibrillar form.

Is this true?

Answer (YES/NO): YES